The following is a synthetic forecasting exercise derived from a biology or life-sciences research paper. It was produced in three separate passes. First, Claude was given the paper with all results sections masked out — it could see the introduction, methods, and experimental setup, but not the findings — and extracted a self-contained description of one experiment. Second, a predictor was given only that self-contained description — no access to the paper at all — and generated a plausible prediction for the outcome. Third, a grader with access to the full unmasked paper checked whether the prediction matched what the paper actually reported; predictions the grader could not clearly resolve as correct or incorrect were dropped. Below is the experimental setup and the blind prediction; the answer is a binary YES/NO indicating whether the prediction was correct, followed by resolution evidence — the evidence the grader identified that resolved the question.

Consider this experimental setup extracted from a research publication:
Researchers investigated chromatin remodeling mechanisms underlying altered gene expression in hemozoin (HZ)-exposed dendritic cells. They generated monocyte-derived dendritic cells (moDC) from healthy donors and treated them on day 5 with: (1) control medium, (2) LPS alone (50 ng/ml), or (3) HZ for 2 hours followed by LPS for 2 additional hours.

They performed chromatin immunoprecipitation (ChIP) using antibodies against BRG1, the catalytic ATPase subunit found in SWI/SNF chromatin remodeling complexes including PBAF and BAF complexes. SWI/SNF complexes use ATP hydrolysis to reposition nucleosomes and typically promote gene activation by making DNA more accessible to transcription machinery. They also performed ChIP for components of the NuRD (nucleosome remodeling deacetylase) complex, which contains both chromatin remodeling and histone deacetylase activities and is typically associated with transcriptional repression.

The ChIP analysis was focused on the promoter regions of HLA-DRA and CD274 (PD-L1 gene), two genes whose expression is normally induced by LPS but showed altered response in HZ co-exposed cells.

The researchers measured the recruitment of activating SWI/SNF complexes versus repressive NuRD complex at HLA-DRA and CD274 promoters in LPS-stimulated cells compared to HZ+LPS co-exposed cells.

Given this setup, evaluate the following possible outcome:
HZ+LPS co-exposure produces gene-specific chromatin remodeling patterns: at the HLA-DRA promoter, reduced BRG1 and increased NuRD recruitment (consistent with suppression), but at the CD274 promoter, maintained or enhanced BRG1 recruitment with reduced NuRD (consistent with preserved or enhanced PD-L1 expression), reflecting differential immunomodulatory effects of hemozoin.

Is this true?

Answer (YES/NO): NO